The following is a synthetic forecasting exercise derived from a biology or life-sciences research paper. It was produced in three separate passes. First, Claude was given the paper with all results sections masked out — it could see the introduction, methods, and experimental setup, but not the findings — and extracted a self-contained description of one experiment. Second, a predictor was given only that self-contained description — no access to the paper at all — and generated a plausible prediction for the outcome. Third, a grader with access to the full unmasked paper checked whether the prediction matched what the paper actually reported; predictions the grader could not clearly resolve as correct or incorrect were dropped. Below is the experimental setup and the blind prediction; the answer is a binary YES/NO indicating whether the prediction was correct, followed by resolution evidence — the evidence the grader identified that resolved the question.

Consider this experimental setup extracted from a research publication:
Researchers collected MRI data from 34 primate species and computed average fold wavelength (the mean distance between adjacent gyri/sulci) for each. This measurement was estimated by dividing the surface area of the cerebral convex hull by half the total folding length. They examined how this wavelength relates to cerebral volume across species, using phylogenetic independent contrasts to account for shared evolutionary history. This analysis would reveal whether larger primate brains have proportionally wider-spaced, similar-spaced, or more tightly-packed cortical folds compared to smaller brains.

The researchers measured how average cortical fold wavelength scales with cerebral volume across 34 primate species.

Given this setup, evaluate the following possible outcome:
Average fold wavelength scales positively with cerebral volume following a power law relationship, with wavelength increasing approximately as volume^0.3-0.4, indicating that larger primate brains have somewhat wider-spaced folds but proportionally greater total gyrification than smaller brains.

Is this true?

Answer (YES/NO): NO